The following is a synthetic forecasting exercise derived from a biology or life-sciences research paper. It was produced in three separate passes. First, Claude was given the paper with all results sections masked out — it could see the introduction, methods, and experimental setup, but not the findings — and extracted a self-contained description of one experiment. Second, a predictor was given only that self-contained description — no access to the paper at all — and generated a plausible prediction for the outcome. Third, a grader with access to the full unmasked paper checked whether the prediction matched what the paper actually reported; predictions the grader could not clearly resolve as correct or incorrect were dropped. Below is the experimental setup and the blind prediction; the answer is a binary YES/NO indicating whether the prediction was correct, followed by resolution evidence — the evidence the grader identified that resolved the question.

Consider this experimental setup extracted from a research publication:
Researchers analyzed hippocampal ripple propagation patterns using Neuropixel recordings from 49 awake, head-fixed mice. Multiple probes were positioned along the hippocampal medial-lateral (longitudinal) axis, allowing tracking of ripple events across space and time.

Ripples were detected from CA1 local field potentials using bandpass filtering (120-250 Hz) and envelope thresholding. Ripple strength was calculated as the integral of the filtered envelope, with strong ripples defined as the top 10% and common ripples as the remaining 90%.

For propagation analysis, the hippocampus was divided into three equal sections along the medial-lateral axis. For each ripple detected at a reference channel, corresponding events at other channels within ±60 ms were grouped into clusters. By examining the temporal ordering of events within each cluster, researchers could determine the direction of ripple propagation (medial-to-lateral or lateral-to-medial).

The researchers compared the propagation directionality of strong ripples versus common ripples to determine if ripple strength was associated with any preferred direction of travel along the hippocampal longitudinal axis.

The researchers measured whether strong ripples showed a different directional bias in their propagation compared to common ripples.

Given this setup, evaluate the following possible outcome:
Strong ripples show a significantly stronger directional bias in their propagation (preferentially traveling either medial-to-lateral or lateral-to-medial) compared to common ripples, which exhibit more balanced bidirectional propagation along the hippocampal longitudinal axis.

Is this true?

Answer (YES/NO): YES